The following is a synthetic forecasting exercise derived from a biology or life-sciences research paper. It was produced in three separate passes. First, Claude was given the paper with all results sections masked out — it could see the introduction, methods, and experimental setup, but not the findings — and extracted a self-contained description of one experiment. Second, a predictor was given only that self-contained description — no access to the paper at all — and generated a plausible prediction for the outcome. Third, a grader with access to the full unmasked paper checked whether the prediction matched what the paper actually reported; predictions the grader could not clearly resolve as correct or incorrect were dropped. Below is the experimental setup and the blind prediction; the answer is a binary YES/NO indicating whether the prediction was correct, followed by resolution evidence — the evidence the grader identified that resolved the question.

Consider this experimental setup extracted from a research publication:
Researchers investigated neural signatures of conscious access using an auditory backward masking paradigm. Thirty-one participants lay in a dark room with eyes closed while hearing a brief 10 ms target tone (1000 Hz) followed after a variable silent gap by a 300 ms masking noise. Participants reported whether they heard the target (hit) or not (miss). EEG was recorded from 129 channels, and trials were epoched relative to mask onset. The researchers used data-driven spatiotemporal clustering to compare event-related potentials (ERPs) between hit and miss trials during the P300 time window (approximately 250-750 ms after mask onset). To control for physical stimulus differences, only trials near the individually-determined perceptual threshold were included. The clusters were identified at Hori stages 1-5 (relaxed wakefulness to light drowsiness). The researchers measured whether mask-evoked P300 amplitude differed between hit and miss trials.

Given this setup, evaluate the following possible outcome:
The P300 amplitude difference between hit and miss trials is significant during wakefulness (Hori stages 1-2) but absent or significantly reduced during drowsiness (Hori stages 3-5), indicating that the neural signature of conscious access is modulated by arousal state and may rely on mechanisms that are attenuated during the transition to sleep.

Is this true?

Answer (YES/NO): NO